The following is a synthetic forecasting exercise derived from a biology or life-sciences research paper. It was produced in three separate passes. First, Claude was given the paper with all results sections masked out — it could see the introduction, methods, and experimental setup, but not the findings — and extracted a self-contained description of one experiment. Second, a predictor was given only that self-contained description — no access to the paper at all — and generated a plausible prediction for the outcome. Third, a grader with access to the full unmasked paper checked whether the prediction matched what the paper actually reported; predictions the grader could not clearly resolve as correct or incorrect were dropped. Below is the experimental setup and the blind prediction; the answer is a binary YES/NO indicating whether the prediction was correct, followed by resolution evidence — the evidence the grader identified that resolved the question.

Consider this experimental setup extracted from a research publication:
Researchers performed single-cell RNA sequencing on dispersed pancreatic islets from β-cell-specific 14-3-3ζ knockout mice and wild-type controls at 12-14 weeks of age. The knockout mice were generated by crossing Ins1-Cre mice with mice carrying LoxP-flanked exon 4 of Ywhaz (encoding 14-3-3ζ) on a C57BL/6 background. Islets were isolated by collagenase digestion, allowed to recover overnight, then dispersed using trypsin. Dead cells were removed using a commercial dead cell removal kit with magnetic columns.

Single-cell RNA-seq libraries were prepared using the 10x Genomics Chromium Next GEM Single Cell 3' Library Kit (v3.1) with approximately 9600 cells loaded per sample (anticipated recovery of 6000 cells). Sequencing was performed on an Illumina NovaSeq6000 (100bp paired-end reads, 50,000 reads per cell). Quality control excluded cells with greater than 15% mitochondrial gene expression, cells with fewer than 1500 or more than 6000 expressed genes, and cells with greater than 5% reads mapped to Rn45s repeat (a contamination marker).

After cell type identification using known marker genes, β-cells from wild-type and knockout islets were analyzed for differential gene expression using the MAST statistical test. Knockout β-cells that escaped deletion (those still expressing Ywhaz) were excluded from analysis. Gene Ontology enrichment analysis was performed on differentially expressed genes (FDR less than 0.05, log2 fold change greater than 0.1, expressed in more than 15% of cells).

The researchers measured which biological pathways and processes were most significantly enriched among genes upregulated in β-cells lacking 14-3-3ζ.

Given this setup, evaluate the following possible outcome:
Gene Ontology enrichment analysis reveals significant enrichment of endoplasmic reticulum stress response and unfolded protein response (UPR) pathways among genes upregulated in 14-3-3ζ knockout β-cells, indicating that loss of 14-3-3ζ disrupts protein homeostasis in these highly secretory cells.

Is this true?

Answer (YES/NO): NO